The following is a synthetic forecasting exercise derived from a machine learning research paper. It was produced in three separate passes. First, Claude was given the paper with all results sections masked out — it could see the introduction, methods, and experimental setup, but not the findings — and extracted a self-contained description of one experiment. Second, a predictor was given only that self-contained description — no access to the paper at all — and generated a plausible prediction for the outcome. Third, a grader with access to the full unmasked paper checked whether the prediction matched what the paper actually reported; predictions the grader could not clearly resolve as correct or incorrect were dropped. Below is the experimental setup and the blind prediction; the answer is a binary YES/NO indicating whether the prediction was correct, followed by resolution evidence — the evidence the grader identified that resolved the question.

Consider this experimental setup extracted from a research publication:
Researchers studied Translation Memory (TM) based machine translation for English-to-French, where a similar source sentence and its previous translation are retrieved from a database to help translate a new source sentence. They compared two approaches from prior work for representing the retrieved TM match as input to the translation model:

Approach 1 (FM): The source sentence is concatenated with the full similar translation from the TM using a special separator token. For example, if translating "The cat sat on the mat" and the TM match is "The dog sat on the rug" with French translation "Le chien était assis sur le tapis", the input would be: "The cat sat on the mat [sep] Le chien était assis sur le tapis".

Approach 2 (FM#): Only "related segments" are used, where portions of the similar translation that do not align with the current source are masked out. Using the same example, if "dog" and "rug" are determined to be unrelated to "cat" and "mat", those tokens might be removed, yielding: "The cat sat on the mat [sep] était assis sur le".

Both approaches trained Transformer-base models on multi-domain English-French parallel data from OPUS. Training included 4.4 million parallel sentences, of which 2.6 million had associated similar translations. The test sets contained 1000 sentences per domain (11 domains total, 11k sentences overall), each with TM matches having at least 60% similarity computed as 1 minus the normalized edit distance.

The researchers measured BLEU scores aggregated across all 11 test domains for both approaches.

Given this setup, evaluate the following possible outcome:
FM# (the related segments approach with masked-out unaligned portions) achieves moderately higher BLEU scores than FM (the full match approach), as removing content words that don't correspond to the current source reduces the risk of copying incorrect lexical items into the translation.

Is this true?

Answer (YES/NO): NO